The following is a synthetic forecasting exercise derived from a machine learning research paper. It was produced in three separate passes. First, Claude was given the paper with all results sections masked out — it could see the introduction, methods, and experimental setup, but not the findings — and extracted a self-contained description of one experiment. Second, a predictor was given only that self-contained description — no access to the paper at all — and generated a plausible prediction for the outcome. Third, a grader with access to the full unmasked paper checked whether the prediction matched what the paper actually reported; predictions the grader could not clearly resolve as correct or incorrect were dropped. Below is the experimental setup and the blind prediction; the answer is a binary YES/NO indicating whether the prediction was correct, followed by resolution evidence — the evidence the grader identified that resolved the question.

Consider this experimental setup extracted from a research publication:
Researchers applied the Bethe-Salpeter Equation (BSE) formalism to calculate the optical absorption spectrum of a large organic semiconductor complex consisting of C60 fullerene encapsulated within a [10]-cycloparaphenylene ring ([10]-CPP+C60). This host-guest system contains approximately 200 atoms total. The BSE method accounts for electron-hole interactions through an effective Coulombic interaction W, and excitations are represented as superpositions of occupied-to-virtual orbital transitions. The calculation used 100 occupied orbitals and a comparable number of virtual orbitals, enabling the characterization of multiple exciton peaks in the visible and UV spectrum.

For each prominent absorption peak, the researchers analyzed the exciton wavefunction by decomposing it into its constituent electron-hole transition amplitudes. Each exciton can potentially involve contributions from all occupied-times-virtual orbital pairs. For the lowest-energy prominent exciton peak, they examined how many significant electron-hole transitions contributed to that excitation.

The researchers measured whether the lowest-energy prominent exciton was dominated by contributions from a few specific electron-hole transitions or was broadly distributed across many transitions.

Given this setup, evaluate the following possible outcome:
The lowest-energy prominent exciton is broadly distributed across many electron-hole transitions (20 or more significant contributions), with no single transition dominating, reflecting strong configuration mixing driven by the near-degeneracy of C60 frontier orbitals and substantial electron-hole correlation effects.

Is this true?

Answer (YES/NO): NO